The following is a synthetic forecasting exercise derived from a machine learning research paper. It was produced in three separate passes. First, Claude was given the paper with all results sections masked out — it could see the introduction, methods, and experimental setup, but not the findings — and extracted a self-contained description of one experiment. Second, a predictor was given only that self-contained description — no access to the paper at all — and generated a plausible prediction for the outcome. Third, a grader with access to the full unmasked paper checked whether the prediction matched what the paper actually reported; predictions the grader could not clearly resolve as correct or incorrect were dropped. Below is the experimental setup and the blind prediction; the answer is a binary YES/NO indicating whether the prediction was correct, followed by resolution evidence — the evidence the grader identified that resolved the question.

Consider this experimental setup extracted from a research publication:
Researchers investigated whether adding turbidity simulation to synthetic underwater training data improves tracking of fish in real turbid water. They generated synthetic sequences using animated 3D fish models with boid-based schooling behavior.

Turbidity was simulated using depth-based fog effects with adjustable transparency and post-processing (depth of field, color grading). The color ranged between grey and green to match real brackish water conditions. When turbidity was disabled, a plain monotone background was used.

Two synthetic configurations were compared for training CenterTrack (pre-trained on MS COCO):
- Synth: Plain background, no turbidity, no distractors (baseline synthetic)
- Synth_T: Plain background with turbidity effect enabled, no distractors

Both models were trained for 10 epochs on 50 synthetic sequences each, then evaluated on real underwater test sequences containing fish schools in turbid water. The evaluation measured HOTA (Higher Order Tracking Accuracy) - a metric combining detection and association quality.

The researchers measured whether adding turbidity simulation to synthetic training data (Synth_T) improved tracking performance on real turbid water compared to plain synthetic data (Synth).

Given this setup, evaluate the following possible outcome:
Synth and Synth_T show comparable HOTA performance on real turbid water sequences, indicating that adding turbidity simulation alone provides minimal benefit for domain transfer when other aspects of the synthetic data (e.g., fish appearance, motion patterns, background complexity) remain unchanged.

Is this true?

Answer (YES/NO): YES